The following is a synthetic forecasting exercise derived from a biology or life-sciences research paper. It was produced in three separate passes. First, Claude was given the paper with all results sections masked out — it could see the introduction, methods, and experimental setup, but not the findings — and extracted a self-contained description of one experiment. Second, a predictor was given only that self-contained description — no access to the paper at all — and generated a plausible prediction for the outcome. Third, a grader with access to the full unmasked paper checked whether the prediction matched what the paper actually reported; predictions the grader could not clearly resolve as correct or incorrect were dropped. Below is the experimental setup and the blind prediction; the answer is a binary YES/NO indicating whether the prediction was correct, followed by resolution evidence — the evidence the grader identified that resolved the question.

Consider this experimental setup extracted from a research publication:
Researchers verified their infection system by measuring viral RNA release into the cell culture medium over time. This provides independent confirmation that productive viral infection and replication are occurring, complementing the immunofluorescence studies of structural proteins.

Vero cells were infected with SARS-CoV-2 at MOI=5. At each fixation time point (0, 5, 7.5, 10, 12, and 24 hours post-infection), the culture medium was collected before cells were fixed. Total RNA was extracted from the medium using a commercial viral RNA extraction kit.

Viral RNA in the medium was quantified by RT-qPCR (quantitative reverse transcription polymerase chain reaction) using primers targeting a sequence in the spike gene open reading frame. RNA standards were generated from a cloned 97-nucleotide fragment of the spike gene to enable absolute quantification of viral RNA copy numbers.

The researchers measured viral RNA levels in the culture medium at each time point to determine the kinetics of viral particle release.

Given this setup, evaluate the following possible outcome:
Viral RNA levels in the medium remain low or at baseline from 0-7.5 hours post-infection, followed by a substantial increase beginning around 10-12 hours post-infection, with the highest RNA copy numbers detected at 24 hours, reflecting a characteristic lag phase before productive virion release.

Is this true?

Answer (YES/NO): NO